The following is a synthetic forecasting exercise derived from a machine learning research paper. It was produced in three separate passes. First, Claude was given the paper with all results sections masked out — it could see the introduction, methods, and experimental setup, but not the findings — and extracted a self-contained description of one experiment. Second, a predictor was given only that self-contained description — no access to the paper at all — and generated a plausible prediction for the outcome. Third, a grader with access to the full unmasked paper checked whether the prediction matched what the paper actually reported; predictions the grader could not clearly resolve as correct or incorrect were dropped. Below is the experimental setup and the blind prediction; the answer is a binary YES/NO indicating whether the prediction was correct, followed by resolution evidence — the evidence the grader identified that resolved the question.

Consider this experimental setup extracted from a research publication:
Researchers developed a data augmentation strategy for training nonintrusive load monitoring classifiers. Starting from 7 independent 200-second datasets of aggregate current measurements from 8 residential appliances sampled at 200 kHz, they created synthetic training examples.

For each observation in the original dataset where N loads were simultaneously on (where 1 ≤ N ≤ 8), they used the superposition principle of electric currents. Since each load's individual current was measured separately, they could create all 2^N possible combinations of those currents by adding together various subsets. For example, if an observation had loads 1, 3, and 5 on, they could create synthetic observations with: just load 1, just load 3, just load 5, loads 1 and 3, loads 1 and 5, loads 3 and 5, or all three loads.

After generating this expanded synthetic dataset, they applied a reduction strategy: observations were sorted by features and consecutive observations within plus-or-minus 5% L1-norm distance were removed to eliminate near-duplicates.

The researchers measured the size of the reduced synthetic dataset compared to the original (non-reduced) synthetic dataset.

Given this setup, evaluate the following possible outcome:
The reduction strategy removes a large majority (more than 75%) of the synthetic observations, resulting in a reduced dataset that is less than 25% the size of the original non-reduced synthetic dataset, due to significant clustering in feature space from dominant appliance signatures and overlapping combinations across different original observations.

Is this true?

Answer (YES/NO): YES